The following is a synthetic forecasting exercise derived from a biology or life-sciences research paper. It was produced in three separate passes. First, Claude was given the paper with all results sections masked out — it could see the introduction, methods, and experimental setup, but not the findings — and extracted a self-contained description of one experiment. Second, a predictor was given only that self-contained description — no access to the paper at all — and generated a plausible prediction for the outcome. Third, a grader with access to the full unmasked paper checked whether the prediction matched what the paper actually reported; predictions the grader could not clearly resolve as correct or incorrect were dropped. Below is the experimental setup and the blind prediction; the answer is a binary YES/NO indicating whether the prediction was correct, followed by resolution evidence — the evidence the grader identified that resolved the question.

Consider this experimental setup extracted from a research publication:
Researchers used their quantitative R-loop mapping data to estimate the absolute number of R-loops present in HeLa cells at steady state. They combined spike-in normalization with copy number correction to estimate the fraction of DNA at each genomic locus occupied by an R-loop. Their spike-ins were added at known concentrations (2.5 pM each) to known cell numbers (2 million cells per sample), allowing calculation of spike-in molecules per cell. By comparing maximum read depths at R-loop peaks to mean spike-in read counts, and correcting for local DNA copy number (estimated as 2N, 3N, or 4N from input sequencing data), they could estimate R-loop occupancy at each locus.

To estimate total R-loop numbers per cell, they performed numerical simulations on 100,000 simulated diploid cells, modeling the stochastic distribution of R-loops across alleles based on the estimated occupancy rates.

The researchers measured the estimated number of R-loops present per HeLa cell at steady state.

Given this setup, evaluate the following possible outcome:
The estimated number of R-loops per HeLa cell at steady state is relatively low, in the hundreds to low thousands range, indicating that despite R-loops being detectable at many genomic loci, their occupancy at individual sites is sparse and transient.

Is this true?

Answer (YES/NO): YES